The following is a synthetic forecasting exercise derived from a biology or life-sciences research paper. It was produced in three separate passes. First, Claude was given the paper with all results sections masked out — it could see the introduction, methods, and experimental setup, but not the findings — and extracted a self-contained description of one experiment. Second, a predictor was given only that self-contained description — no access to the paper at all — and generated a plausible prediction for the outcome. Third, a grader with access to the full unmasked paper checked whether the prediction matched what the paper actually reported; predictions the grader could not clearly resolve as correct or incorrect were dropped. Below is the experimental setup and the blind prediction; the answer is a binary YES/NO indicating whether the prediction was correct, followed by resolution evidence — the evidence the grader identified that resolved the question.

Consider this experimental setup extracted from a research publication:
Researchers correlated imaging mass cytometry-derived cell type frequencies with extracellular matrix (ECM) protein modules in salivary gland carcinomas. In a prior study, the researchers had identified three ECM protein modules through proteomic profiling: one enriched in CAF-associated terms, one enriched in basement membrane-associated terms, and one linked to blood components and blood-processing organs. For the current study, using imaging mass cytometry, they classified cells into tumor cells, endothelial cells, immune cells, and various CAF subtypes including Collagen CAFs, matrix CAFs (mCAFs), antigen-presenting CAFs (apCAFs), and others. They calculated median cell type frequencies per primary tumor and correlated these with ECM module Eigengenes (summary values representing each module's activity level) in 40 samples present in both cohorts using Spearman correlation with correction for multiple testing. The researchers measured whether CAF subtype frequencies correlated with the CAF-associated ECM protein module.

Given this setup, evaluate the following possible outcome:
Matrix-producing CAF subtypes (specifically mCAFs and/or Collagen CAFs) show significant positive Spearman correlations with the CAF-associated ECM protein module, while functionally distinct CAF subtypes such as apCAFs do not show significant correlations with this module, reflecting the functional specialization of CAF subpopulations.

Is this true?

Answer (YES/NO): NO